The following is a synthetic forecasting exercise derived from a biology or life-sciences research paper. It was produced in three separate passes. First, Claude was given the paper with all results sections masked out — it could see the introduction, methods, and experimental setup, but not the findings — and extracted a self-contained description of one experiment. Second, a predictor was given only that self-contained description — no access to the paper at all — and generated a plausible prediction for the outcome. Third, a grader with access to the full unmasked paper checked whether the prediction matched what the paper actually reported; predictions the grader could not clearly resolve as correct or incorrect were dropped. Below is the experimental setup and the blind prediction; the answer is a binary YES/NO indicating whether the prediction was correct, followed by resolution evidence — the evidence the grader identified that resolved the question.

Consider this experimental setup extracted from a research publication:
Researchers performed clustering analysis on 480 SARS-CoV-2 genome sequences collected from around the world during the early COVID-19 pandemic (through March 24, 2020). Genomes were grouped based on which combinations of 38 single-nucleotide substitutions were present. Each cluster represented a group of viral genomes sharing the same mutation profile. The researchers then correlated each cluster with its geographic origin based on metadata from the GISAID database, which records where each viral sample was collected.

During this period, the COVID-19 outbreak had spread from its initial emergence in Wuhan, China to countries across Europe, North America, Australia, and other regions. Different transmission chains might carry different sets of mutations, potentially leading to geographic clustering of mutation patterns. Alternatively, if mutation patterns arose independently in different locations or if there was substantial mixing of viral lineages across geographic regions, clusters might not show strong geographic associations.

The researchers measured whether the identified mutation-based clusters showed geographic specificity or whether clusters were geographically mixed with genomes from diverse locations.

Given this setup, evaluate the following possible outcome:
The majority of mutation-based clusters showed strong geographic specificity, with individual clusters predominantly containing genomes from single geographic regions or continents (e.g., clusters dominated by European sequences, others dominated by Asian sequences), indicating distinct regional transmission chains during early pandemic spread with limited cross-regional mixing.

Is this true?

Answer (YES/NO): YES